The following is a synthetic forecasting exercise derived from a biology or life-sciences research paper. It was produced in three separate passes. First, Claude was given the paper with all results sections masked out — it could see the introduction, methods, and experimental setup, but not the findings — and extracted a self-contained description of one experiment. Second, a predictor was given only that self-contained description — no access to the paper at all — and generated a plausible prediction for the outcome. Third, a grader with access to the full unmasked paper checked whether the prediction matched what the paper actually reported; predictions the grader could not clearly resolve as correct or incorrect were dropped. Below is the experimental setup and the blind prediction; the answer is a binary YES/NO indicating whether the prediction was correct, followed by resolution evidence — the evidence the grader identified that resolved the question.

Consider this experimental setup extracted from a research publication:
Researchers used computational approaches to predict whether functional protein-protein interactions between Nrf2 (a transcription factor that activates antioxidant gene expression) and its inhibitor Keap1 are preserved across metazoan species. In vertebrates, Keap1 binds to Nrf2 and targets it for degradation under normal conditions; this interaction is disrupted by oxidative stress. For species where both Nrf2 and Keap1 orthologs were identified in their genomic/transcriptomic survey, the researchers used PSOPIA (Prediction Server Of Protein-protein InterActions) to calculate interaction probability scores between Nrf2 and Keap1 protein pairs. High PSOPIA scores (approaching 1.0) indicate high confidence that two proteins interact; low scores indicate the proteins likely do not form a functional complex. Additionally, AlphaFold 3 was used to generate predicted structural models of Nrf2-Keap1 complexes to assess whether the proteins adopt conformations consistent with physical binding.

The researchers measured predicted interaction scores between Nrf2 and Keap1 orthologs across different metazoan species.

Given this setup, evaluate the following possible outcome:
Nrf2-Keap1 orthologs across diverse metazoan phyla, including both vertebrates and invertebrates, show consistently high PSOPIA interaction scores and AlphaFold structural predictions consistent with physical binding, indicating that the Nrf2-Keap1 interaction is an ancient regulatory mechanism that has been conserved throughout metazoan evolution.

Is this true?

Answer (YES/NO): NO